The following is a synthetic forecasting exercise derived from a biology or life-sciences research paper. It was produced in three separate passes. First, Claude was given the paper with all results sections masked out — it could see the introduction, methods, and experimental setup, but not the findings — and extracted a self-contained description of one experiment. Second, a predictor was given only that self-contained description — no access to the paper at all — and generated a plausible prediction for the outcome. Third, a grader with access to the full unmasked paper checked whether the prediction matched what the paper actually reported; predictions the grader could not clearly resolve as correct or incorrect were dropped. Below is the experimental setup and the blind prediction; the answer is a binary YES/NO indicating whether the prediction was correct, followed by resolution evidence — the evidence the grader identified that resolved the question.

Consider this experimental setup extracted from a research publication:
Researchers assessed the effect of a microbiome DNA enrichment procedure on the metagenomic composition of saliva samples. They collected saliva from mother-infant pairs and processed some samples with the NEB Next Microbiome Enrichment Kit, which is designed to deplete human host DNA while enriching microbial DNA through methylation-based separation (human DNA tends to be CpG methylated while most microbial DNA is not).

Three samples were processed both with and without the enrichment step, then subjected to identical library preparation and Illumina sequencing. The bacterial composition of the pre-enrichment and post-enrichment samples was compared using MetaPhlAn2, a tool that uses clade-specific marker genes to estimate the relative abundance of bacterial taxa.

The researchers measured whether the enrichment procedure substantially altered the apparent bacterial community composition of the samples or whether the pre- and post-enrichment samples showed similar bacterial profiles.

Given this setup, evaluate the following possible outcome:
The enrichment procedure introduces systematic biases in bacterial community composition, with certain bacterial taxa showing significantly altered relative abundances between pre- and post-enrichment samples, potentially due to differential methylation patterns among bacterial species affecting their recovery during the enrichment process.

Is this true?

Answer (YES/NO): NO